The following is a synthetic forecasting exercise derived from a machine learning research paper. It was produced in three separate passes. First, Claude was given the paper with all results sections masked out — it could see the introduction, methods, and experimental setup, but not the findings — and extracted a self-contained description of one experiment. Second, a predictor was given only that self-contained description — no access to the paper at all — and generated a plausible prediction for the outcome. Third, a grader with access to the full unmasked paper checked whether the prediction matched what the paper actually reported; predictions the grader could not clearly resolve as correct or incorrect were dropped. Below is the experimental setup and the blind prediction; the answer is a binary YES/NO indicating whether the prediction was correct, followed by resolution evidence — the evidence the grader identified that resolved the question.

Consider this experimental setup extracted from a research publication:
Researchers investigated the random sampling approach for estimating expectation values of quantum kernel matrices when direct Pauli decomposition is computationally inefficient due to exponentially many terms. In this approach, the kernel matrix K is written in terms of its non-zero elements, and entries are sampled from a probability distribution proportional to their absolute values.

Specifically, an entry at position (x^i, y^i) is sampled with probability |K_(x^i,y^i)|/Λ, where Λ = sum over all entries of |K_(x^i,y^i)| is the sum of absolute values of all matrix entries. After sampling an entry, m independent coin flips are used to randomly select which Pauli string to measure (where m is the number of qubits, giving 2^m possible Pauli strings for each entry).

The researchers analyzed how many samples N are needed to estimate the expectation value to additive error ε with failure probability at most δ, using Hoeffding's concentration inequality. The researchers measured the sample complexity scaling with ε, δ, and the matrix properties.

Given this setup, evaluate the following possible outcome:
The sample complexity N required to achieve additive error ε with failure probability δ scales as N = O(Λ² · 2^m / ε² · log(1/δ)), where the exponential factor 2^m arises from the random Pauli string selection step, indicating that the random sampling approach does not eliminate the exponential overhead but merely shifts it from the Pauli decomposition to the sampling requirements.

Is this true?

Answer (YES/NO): NO